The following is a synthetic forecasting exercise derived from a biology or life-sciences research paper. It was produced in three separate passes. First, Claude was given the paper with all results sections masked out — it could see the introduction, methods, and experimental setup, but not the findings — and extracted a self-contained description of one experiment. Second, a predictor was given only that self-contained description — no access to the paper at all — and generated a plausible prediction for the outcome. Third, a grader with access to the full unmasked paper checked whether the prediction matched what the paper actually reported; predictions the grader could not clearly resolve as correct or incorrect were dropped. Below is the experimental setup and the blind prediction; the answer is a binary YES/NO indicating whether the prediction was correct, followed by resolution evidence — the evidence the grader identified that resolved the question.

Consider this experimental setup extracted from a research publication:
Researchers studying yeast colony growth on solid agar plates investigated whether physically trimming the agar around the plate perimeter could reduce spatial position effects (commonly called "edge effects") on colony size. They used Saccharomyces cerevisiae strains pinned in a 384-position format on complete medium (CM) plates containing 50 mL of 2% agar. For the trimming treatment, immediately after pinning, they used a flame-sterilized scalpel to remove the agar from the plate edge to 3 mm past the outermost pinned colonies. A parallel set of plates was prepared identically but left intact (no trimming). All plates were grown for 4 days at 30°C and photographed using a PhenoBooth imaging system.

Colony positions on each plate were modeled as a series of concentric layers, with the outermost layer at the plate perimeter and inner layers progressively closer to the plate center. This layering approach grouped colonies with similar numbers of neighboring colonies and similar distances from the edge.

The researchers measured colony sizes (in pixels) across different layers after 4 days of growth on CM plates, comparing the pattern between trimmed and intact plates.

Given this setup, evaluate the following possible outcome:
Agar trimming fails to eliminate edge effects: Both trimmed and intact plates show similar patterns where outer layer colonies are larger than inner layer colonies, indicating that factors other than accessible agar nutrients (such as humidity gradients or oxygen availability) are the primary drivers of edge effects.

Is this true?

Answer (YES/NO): NO